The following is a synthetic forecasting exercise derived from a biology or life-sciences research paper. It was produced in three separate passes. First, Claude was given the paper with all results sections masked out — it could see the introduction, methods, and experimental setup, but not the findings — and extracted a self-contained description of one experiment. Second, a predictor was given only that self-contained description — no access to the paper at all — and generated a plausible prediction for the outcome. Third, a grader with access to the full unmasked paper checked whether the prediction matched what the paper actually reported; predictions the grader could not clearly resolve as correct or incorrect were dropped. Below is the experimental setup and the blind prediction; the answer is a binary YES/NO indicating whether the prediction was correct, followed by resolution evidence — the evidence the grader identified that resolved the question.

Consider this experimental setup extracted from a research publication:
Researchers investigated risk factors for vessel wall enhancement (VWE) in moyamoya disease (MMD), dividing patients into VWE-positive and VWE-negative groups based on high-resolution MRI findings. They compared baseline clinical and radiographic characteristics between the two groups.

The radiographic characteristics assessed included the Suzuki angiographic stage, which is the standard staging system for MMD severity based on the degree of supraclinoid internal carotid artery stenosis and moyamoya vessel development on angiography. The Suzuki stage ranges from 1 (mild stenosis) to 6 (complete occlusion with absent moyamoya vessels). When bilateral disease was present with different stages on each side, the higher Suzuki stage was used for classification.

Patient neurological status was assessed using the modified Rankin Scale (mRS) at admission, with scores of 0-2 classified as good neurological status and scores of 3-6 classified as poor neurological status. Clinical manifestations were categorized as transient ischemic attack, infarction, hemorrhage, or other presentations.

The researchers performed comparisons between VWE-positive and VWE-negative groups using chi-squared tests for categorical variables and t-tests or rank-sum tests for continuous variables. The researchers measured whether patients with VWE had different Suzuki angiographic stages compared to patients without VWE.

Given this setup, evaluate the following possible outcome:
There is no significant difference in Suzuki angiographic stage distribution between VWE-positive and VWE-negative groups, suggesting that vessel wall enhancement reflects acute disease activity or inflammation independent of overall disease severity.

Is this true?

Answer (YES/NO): YES